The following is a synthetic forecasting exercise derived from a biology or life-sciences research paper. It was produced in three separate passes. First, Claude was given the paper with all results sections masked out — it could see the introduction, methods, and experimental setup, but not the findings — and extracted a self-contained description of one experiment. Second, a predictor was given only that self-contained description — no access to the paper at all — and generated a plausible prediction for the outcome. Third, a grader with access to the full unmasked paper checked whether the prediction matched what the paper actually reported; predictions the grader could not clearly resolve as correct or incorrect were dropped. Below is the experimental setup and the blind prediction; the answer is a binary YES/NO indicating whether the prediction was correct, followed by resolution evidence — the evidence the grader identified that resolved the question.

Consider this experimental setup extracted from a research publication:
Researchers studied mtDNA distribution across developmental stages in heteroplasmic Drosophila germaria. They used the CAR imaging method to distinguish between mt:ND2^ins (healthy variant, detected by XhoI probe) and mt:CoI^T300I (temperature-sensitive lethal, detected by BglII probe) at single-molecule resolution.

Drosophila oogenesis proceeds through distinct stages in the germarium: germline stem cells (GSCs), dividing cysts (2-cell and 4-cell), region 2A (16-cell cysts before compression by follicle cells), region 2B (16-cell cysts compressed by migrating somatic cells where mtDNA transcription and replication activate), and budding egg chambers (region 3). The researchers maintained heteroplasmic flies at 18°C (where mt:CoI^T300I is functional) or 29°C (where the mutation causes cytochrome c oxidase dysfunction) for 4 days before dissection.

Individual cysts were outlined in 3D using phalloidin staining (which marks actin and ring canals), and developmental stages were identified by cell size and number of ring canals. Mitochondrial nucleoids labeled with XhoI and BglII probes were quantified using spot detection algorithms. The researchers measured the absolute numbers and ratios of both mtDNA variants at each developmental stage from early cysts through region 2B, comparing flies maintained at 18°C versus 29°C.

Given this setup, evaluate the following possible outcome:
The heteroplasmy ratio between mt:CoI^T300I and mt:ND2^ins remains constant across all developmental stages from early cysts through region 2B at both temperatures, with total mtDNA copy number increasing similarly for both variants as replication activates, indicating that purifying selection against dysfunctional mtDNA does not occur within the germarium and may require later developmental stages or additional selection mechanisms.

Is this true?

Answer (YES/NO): NO